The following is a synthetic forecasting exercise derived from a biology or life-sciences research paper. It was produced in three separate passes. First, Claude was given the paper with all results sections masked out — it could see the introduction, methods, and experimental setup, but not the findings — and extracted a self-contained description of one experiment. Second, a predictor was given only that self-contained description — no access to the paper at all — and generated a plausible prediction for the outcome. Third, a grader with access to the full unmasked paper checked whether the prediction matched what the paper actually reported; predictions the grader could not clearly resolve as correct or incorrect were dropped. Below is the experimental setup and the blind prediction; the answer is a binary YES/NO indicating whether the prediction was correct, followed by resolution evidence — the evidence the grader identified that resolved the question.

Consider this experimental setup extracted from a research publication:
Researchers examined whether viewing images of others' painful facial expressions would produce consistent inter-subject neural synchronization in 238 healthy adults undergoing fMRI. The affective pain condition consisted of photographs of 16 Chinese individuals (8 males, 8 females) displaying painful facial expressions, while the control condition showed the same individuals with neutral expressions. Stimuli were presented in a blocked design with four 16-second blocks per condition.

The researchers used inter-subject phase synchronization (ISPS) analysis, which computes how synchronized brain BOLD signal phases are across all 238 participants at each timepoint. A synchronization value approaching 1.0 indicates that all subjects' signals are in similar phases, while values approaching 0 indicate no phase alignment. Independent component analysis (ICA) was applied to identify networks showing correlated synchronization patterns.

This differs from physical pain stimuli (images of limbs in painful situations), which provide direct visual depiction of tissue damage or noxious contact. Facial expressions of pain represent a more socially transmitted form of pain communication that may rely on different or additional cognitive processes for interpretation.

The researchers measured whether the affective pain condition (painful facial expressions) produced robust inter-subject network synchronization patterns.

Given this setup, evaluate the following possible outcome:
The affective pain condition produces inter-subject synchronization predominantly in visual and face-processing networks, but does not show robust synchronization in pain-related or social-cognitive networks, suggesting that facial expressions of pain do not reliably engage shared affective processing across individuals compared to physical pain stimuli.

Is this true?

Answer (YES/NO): NO